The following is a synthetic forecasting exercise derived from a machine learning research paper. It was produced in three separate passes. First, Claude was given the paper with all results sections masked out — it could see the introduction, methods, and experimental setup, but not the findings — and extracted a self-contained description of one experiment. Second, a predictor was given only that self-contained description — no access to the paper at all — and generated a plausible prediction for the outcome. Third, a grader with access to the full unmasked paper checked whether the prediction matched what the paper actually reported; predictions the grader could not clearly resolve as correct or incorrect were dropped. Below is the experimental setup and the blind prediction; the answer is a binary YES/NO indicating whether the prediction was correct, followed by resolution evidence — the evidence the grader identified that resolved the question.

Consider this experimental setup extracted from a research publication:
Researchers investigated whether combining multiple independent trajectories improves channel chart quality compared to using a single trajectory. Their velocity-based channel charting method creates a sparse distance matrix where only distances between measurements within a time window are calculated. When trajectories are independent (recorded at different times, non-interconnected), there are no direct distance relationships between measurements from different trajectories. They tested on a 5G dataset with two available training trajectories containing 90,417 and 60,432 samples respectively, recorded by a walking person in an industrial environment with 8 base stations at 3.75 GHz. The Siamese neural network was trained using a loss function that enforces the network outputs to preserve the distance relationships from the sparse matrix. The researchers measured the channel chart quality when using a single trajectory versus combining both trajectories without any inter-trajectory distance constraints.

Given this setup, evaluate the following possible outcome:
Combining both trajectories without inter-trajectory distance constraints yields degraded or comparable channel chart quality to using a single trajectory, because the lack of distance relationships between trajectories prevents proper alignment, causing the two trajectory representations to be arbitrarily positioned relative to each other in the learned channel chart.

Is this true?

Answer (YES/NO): NO